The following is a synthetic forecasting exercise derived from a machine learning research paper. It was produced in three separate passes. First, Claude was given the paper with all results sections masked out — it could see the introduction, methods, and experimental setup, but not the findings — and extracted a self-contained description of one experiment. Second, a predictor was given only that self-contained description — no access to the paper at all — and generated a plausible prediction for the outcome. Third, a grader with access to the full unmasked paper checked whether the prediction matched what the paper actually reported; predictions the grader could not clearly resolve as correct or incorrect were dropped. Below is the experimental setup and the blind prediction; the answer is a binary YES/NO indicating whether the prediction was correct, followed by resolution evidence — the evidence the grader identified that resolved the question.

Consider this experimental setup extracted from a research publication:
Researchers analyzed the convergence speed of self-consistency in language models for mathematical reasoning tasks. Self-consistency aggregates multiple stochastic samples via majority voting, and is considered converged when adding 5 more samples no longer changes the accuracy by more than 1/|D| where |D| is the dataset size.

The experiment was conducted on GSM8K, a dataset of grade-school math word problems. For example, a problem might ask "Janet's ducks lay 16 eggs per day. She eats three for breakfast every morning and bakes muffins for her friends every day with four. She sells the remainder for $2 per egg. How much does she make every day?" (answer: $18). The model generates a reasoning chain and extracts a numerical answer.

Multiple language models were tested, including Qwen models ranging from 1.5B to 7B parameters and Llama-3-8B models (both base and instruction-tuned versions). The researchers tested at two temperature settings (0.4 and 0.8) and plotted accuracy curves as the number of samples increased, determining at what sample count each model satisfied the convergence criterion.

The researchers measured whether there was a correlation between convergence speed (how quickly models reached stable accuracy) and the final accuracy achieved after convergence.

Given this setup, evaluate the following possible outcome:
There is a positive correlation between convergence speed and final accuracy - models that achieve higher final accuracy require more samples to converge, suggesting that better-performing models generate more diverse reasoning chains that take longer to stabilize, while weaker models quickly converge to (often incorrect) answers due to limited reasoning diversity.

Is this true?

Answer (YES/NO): NO